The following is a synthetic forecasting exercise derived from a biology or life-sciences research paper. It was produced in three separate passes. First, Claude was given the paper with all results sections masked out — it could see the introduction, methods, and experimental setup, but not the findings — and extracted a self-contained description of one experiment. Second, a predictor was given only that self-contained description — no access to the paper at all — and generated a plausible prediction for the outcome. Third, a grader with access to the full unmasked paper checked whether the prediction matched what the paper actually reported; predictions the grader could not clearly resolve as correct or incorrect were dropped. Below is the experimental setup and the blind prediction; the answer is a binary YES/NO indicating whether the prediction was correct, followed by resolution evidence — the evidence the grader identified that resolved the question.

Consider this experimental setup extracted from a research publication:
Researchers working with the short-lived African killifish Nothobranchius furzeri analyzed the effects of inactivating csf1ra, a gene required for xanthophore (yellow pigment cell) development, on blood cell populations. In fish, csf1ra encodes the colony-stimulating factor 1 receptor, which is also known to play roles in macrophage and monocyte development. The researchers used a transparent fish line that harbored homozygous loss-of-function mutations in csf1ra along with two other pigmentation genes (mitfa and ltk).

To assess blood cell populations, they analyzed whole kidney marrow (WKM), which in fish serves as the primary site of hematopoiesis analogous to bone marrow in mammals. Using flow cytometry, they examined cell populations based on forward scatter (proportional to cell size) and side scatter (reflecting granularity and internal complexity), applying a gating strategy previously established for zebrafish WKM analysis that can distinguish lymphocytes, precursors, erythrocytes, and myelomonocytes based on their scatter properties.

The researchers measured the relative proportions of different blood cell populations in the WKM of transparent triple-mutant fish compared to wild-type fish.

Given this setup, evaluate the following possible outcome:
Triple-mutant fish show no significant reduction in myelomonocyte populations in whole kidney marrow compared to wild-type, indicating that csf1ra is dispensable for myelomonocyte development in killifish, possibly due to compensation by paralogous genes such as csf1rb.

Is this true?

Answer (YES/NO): YES